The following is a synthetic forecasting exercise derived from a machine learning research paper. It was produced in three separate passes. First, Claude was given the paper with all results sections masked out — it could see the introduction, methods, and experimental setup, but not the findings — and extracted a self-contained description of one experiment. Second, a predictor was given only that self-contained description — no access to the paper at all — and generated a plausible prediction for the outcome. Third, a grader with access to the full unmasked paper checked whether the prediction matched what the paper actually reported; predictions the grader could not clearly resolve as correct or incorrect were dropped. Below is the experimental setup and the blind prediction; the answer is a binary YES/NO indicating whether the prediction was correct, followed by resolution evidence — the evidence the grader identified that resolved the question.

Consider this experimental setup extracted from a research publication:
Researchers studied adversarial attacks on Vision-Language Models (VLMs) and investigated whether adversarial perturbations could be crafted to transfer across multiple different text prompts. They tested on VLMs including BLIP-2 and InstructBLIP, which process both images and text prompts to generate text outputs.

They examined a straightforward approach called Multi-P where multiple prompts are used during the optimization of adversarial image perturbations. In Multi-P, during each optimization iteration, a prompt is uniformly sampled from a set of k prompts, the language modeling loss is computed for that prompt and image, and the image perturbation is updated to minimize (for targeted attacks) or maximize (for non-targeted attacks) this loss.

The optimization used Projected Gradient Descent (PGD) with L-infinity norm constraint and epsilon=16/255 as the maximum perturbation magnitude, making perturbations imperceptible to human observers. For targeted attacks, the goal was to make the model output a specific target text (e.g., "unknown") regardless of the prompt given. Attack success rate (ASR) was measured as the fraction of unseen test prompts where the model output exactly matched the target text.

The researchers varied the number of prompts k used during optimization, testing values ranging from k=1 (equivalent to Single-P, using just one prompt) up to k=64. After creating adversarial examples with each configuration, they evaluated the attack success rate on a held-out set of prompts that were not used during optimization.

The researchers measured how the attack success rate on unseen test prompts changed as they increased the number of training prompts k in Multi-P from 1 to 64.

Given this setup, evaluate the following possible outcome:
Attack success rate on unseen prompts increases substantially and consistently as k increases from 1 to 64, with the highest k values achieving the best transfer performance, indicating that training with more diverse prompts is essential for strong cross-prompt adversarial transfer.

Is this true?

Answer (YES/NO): NO